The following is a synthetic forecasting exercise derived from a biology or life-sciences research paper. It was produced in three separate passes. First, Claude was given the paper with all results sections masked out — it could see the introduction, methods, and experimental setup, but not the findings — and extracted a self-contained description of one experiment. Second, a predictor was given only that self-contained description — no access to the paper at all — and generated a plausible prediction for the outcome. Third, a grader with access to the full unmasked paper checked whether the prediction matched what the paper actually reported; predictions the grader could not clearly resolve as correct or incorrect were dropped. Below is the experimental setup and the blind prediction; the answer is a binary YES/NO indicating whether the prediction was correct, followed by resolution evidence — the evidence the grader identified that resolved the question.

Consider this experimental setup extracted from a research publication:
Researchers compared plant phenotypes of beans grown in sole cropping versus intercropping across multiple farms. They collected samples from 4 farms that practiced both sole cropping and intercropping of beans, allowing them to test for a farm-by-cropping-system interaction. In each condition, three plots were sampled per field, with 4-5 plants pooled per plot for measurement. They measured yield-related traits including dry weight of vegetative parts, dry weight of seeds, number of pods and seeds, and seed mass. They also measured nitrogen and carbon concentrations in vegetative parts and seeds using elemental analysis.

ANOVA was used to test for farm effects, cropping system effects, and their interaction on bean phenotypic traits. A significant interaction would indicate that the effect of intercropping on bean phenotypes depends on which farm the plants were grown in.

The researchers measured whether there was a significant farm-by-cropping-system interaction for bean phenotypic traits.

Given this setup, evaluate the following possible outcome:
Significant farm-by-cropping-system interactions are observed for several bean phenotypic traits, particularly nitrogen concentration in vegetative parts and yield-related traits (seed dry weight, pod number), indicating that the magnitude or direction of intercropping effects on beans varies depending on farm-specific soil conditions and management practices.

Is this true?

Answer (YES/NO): NO